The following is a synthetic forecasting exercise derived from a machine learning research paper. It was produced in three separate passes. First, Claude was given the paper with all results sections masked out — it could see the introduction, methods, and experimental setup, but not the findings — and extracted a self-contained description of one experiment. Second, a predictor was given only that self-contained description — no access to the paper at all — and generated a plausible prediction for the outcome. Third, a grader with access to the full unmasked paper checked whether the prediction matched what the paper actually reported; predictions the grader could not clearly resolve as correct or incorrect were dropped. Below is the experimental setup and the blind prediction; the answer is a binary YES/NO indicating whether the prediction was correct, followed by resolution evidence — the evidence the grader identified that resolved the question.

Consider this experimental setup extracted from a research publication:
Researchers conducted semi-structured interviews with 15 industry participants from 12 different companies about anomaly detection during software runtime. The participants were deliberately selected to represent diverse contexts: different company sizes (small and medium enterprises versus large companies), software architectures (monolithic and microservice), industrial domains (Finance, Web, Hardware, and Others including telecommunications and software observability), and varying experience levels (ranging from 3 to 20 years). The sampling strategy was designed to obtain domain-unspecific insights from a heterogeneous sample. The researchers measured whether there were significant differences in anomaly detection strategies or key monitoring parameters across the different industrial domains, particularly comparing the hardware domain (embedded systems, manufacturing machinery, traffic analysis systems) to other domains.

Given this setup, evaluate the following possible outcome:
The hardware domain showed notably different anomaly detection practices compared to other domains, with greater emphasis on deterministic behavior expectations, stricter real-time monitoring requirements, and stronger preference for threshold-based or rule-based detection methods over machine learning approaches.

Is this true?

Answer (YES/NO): NO